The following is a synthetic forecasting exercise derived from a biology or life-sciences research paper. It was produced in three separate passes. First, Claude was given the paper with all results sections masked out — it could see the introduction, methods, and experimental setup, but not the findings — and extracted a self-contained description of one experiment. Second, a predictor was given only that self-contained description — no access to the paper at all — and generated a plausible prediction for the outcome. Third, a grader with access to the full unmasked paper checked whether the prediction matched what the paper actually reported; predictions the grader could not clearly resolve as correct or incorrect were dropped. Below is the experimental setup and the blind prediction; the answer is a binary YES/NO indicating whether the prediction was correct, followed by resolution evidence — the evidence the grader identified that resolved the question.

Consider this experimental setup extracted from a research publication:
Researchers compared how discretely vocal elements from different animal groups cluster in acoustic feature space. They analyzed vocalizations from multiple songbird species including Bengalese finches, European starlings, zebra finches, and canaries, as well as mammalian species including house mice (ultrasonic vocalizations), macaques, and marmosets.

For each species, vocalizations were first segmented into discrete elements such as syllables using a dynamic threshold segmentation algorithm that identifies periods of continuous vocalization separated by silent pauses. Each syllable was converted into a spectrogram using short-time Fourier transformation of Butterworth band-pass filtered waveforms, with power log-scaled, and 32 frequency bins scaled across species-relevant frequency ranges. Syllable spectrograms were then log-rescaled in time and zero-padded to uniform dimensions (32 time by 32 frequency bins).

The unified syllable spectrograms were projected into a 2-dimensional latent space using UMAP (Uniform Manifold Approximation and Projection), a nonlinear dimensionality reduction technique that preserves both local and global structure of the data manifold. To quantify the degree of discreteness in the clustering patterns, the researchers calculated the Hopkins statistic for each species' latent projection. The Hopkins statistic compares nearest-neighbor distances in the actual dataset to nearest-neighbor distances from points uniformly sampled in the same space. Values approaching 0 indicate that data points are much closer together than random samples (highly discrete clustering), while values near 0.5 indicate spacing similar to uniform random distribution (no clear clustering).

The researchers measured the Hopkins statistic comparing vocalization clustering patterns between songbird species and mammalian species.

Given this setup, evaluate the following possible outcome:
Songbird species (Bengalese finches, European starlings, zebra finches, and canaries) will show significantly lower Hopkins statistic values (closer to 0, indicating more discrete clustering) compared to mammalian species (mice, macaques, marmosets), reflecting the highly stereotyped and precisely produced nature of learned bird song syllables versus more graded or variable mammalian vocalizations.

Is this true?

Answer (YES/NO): YES